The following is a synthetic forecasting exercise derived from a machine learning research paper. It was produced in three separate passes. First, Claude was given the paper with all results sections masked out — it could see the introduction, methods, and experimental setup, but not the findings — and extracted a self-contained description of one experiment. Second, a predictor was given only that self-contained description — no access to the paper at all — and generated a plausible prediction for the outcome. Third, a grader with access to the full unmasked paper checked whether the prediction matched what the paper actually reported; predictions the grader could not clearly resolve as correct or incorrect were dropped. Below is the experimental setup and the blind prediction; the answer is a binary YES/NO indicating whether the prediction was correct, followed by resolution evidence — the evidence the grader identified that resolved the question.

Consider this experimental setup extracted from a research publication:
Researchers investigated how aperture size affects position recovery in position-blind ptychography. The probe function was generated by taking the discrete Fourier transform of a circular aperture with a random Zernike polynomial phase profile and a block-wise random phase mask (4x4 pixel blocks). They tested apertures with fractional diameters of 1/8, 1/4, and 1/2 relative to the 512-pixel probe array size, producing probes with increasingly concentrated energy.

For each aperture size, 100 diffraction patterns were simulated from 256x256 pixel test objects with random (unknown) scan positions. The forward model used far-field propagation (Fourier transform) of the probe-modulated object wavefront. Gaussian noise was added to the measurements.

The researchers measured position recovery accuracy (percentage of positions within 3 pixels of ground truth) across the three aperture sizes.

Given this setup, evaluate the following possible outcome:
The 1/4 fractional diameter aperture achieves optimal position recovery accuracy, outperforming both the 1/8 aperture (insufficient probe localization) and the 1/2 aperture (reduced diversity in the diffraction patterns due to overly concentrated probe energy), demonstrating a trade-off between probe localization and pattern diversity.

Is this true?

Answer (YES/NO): NO